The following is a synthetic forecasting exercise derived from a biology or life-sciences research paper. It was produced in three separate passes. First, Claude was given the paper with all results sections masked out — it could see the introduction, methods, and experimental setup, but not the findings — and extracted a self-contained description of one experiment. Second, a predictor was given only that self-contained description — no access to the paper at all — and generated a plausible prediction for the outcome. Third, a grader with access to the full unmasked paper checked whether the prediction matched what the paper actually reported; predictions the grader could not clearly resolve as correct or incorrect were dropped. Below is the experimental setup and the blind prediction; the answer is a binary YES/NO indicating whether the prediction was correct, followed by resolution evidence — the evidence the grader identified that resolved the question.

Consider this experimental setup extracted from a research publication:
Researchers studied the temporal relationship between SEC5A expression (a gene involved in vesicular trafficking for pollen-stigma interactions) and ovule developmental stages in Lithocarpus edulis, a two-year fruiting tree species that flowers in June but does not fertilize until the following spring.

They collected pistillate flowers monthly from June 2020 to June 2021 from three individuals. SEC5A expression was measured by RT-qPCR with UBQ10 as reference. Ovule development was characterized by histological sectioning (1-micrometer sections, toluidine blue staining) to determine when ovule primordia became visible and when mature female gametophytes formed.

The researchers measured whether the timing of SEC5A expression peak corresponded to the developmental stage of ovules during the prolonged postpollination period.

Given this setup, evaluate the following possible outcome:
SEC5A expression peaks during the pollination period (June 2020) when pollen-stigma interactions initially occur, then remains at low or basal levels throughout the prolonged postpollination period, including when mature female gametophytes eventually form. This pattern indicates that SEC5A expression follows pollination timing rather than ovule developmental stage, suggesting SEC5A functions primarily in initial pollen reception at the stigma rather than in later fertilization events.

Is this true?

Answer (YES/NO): NO